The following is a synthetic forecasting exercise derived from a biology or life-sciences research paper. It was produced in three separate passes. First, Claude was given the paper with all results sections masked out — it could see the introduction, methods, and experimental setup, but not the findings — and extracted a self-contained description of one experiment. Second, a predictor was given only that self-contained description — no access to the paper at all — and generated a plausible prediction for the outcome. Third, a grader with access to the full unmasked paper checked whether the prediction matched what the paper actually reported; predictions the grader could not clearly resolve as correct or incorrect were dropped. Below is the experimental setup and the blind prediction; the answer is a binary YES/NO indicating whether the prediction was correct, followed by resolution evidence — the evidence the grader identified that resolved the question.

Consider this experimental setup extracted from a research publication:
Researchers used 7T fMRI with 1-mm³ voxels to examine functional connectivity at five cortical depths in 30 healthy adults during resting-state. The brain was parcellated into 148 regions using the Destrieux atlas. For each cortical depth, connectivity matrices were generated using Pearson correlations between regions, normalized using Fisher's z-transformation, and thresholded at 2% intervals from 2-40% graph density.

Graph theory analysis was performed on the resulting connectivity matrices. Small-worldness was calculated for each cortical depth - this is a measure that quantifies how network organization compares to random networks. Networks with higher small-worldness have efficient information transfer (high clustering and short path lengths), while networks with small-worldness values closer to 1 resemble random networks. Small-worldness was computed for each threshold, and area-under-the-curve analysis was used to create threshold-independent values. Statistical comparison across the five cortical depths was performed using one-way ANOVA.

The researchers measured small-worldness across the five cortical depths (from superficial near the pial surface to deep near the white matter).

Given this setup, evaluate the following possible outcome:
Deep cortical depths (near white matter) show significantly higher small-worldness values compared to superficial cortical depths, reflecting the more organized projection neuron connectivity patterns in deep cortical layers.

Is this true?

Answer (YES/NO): NO